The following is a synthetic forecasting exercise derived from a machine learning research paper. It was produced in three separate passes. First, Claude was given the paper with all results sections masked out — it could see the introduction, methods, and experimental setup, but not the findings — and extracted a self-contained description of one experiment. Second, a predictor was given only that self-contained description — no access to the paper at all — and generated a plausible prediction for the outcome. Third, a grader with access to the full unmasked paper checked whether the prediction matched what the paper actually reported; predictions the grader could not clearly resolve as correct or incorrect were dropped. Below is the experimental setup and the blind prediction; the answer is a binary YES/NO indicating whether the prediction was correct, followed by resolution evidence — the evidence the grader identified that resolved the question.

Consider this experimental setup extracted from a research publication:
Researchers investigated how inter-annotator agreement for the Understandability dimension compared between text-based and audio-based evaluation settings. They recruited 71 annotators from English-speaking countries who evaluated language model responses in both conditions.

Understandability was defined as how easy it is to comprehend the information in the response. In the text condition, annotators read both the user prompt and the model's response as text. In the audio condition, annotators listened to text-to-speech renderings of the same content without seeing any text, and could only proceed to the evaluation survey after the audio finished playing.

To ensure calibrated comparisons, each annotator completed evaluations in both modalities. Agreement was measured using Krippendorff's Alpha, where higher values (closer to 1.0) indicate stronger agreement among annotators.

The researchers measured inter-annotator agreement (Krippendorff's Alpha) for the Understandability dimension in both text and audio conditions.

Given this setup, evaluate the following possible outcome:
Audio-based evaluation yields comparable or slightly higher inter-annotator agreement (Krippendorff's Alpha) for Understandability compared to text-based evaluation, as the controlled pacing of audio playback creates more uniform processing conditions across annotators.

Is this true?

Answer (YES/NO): YES